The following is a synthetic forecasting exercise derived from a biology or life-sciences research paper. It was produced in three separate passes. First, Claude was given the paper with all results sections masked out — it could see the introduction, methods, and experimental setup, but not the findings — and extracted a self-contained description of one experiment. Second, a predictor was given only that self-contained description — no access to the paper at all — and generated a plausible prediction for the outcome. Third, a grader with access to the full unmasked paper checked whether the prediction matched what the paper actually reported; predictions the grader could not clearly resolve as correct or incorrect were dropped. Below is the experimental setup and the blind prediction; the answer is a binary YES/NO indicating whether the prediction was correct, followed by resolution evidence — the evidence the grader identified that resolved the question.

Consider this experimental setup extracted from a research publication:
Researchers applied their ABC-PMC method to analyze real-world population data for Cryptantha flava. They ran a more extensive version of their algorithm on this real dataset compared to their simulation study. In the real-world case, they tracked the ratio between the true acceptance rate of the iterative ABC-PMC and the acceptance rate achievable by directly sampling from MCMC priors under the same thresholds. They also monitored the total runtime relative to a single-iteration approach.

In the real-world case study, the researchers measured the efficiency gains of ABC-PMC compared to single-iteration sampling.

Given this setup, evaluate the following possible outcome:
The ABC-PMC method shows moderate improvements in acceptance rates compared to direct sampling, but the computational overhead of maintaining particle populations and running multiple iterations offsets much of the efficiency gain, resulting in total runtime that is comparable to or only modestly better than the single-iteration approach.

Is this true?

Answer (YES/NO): NO